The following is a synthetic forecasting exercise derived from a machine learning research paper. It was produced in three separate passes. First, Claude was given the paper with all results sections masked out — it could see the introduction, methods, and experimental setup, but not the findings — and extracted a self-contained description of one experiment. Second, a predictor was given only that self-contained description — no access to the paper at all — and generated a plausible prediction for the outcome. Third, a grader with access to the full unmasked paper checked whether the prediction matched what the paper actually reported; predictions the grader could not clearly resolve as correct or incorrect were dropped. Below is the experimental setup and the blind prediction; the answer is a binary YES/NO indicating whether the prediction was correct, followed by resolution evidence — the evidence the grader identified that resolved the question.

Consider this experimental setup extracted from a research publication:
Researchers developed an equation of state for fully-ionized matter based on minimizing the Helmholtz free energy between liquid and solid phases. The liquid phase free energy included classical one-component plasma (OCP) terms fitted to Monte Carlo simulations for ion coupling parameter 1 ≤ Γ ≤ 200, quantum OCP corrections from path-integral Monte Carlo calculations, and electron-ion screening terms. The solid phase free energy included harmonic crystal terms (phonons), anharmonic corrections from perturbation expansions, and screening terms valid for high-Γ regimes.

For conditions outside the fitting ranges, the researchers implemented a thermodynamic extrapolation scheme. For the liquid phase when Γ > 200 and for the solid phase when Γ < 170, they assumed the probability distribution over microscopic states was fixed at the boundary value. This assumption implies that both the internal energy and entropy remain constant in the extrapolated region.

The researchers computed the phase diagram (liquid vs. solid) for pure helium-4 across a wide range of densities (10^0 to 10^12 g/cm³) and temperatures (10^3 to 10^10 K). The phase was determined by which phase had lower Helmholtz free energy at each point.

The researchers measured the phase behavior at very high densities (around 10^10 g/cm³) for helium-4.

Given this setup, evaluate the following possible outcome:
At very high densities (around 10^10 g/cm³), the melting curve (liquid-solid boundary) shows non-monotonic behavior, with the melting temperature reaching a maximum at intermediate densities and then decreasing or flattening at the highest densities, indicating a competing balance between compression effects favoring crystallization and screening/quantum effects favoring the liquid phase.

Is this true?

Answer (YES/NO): NO